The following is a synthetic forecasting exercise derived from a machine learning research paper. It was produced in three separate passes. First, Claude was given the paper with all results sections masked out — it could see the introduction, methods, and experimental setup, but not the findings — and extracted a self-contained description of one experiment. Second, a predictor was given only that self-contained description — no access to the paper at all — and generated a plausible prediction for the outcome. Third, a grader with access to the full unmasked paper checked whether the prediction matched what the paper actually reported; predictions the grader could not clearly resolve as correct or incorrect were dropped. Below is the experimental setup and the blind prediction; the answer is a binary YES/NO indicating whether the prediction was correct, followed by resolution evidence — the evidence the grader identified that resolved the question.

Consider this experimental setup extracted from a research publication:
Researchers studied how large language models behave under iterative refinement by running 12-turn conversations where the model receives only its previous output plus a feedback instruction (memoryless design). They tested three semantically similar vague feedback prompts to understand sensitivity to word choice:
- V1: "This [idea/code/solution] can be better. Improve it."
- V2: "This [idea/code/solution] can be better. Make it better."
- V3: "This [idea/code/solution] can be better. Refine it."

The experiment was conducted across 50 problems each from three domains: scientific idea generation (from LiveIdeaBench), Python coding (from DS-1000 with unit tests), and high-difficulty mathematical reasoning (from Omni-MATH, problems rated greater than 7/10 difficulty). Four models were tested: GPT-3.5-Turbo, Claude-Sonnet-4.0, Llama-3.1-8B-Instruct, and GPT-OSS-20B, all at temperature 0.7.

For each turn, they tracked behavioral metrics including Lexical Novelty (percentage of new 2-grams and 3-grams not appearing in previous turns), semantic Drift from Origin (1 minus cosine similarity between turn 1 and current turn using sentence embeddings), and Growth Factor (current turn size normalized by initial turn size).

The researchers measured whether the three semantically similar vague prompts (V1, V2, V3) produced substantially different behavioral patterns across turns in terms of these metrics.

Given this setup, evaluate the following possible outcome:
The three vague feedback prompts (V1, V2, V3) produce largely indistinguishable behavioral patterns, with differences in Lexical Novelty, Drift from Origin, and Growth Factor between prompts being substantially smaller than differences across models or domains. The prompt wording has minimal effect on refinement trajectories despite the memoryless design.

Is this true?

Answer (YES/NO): NO